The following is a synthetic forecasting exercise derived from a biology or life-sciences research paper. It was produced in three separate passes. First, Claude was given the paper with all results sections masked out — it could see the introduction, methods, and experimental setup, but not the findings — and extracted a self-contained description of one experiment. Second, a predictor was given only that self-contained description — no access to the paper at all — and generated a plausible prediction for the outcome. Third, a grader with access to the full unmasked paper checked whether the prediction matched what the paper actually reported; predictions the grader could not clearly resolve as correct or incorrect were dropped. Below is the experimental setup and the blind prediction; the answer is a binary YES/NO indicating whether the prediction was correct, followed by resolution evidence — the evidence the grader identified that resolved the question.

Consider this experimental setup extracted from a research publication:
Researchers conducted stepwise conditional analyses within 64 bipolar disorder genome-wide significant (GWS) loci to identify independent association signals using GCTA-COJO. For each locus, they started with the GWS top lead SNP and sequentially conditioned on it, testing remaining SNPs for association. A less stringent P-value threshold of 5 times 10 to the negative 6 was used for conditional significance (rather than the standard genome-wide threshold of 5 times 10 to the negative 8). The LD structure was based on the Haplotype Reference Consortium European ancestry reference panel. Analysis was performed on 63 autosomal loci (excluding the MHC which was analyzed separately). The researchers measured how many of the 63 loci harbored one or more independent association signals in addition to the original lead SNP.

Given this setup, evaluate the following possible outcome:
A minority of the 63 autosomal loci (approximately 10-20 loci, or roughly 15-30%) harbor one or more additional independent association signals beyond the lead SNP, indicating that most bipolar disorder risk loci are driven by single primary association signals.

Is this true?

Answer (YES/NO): NO